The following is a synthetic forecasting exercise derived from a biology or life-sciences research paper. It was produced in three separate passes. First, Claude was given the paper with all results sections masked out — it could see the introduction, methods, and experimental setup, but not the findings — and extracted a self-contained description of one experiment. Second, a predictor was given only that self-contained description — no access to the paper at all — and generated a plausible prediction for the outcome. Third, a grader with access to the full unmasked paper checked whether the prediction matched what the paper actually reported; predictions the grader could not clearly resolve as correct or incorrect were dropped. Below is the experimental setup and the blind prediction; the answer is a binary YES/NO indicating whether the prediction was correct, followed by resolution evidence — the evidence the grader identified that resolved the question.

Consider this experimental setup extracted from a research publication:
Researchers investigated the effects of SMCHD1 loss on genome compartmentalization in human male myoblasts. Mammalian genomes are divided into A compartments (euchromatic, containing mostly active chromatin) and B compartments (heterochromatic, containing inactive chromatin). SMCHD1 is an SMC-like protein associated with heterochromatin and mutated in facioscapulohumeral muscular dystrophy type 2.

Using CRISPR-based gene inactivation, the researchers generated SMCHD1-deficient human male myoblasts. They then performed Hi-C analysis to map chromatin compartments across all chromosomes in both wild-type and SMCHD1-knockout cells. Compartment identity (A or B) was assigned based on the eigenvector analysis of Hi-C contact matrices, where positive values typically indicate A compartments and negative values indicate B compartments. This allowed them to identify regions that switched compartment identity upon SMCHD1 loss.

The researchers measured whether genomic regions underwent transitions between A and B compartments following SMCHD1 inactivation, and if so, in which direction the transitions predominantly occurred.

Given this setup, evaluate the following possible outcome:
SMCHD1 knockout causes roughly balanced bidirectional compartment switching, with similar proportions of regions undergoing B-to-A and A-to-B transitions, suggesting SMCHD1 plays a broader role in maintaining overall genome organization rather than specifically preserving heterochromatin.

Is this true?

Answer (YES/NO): NO